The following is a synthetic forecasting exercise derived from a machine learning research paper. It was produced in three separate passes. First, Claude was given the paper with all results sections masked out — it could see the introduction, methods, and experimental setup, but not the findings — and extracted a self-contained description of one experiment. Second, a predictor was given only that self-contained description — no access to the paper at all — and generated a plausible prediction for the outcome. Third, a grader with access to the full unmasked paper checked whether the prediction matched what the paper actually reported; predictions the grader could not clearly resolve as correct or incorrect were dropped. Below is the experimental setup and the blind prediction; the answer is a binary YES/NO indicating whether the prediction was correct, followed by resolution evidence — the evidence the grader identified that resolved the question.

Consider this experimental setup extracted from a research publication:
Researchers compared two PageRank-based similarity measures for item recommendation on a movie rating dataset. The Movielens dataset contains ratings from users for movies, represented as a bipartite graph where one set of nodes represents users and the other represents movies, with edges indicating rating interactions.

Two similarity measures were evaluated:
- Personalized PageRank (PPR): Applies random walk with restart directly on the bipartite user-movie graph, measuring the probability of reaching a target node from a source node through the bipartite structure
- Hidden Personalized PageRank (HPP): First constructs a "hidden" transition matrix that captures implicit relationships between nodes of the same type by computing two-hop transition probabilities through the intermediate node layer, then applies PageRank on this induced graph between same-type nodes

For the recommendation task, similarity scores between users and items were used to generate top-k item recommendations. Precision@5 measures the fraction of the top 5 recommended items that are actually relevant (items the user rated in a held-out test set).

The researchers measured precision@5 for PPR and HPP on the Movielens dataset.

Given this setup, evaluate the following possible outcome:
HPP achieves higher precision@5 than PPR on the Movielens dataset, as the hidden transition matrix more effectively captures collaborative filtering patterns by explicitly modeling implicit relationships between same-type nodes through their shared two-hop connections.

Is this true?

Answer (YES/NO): NO